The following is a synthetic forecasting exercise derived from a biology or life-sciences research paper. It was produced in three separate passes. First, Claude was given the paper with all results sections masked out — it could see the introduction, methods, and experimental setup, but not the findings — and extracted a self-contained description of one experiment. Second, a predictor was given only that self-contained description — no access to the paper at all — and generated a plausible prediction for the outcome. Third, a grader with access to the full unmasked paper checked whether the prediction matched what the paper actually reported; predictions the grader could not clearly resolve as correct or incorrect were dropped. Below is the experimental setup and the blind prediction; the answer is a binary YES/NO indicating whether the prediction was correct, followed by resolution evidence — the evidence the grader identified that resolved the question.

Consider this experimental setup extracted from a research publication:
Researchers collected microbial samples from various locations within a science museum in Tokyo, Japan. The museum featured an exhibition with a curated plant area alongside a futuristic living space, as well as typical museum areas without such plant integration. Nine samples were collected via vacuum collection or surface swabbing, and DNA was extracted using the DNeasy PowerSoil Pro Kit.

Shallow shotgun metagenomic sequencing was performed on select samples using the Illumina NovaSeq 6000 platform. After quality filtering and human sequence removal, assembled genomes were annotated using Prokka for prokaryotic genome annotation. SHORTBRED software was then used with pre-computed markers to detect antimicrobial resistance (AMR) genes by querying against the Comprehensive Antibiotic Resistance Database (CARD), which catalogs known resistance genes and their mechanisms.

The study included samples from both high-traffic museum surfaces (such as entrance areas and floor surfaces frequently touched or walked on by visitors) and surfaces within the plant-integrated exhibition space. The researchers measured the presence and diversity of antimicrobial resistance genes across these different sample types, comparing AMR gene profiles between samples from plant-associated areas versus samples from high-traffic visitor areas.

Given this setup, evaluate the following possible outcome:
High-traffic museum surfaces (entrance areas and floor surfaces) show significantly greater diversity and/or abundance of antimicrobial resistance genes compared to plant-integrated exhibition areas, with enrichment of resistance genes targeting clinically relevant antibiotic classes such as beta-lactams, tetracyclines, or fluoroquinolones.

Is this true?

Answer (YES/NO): NO